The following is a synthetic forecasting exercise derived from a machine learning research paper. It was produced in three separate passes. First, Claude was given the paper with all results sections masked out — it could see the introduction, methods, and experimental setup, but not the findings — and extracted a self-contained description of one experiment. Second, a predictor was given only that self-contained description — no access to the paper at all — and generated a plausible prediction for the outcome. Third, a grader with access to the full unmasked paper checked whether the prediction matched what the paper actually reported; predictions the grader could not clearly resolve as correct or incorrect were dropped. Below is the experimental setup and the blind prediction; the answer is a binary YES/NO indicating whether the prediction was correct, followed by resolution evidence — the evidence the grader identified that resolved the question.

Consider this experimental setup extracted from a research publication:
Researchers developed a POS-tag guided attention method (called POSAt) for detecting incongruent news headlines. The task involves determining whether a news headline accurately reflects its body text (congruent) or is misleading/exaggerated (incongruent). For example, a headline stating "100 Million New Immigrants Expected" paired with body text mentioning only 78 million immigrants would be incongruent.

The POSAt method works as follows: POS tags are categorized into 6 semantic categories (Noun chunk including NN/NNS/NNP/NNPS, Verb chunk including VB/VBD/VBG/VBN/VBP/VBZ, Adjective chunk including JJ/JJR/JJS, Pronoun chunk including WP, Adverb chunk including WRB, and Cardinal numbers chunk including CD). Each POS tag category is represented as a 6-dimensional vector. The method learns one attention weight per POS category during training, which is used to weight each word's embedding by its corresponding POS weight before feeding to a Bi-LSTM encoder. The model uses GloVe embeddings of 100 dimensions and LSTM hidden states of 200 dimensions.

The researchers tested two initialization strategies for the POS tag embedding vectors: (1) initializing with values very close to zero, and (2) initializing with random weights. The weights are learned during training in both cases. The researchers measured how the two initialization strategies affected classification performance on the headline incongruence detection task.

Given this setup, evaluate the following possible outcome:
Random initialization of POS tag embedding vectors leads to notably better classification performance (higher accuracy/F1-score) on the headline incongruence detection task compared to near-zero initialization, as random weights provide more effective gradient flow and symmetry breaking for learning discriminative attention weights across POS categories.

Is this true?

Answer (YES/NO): NO